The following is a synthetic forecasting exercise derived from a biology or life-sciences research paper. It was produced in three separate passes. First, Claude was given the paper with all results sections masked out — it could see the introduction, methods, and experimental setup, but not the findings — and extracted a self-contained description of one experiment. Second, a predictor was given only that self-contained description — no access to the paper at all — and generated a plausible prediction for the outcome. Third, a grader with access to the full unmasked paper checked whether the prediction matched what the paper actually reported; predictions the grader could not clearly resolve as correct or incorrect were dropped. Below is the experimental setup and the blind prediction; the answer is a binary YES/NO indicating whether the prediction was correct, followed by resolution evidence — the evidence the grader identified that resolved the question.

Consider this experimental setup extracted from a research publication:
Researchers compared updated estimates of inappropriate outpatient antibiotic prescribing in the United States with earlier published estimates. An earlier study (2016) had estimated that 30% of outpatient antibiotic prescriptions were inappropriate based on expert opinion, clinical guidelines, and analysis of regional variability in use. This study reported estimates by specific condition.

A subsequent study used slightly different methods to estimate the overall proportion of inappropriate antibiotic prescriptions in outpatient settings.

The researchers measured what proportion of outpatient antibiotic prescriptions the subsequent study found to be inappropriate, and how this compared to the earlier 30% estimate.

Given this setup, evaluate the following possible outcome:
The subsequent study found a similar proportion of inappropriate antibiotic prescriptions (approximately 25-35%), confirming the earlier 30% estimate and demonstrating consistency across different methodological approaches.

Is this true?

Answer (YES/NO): NO